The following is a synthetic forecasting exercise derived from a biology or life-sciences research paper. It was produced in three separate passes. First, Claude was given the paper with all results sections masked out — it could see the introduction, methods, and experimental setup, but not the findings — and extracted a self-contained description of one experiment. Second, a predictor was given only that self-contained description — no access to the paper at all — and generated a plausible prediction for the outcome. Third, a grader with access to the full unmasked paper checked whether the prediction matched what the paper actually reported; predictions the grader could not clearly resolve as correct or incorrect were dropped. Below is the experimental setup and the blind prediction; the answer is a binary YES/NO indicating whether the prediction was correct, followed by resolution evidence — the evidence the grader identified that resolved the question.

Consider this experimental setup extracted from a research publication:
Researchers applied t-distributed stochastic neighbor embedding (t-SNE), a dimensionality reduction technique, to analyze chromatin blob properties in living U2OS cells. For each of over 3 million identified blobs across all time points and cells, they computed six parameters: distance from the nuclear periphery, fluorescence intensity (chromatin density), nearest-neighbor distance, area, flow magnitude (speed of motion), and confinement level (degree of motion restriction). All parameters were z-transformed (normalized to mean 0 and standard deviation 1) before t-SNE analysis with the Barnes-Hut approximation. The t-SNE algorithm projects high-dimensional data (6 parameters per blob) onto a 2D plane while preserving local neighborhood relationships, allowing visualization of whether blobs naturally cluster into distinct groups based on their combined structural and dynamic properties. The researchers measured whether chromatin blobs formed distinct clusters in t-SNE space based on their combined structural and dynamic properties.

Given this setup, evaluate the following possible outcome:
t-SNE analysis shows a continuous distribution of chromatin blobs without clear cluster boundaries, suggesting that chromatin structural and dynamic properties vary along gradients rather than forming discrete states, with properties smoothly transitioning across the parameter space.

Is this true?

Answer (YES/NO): NO